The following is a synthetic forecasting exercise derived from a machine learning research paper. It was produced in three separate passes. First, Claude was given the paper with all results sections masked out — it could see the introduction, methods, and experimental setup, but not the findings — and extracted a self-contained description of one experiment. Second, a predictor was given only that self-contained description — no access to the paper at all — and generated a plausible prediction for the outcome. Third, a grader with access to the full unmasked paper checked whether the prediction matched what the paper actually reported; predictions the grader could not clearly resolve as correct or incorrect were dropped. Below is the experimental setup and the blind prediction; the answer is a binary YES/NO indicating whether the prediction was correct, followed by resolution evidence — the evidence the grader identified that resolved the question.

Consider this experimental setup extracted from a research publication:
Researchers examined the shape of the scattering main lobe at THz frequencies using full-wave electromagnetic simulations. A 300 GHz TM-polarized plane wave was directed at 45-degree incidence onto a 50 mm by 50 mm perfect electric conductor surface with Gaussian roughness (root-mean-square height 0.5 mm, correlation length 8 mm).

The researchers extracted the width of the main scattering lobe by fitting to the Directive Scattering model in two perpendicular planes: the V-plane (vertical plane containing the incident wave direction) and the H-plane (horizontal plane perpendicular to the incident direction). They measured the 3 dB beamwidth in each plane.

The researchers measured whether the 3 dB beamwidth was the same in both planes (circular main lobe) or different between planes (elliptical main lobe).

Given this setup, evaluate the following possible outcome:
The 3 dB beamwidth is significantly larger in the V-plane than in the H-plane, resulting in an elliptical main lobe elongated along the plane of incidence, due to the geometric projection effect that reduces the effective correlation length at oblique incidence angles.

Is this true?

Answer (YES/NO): NO